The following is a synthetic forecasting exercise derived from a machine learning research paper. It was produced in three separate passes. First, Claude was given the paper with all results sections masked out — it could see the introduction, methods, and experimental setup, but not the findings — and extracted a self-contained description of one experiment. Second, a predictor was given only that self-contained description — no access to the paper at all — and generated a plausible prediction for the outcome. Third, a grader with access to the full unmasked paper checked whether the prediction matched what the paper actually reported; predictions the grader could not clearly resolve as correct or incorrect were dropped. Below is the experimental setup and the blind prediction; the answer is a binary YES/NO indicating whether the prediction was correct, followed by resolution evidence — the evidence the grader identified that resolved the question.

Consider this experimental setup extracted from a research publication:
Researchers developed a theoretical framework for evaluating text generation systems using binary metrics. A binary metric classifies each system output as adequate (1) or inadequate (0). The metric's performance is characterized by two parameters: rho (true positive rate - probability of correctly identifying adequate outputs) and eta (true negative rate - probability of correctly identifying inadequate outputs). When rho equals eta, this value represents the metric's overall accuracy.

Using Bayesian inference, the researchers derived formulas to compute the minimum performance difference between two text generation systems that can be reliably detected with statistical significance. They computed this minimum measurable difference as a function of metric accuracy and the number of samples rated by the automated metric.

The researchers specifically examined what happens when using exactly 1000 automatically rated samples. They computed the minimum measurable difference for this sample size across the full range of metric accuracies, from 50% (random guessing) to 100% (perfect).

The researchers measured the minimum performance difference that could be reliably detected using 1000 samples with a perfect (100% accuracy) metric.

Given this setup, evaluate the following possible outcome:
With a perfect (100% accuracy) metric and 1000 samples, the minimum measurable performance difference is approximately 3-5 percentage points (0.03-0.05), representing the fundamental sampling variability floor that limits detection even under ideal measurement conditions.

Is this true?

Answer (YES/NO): YES